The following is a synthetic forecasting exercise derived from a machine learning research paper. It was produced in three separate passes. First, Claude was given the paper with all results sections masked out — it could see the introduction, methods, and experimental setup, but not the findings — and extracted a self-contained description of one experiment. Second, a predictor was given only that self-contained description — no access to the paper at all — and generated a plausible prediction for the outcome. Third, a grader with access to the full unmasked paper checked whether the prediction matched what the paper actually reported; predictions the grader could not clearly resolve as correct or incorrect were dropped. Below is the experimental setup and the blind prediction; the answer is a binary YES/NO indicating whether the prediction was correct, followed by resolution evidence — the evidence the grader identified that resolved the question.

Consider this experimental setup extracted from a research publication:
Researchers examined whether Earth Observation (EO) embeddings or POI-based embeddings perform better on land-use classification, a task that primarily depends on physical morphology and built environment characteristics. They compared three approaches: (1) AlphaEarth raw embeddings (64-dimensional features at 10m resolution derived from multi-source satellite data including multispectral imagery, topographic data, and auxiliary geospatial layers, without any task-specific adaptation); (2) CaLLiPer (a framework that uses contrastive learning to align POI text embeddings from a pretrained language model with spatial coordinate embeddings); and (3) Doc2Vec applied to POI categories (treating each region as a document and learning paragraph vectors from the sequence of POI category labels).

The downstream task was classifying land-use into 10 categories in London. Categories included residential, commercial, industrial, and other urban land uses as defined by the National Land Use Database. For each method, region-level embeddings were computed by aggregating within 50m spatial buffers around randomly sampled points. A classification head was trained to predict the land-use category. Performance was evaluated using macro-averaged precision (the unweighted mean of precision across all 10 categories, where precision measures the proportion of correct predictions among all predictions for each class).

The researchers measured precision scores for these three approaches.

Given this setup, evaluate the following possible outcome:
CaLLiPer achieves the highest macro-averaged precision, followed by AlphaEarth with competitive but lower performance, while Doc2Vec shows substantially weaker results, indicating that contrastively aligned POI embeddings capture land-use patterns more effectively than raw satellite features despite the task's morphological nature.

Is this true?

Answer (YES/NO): NO